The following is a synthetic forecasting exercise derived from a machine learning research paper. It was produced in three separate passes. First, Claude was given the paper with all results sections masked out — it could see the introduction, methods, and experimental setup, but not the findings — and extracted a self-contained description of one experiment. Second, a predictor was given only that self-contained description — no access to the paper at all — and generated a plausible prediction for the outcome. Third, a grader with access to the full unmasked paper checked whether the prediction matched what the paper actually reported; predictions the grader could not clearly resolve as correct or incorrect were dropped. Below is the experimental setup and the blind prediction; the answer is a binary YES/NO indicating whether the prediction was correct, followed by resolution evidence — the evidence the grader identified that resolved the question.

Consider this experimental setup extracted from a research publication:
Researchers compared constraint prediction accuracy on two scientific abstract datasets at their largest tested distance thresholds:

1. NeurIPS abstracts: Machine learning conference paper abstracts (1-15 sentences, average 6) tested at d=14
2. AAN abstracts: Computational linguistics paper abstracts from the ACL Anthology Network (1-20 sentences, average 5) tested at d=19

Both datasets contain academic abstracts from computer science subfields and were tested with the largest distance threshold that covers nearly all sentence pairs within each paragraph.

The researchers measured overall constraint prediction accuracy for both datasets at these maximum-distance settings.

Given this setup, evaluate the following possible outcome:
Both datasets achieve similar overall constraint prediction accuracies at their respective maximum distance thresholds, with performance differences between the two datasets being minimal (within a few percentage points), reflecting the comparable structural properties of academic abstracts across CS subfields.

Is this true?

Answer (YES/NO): NO